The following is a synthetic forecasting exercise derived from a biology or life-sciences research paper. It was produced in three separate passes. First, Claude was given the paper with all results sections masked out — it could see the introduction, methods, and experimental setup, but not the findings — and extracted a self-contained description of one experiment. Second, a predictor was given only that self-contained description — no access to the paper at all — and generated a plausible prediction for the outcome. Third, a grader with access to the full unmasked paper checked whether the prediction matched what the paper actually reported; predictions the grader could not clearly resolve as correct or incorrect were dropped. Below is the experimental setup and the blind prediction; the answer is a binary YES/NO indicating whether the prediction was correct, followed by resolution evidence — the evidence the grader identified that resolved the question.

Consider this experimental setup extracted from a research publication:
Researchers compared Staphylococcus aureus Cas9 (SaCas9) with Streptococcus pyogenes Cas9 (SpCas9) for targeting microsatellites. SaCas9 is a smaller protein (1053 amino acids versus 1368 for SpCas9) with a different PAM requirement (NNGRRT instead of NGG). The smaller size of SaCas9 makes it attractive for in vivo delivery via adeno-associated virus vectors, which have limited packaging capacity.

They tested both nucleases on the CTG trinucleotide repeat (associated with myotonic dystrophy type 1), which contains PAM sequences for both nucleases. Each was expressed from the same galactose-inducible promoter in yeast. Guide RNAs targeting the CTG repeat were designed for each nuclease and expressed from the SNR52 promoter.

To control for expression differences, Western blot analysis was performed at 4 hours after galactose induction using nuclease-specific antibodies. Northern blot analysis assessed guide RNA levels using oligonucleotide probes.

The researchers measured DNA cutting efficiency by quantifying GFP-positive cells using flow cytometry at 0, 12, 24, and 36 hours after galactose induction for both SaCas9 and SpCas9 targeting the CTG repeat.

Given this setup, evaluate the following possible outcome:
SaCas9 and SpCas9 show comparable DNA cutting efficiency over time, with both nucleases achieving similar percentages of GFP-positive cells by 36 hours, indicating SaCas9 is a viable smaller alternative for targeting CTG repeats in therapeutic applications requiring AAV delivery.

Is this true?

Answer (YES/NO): NO